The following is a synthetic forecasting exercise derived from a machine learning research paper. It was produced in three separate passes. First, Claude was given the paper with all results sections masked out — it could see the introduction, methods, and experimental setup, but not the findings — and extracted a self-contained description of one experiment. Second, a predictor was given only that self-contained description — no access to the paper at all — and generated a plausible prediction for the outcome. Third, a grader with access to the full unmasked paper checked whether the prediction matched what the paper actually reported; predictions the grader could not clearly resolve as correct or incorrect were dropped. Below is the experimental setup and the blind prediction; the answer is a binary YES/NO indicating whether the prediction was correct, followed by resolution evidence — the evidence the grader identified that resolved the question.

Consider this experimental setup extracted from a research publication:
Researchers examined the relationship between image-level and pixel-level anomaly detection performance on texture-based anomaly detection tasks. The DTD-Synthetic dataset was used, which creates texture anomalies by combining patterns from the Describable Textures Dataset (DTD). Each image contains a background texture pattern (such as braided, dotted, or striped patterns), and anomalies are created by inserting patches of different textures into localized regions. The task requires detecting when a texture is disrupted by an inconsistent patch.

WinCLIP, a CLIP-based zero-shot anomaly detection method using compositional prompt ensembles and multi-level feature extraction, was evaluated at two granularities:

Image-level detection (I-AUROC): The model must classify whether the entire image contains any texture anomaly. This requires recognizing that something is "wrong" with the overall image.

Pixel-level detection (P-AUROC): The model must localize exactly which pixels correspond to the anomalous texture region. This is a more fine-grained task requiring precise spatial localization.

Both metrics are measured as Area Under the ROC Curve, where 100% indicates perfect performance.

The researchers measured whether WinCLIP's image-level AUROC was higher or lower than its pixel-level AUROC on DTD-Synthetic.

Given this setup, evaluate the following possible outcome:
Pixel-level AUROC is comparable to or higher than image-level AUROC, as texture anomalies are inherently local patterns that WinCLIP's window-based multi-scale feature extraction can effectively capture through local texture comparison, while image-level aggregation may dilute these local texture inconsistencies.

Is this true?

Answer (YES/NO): NO